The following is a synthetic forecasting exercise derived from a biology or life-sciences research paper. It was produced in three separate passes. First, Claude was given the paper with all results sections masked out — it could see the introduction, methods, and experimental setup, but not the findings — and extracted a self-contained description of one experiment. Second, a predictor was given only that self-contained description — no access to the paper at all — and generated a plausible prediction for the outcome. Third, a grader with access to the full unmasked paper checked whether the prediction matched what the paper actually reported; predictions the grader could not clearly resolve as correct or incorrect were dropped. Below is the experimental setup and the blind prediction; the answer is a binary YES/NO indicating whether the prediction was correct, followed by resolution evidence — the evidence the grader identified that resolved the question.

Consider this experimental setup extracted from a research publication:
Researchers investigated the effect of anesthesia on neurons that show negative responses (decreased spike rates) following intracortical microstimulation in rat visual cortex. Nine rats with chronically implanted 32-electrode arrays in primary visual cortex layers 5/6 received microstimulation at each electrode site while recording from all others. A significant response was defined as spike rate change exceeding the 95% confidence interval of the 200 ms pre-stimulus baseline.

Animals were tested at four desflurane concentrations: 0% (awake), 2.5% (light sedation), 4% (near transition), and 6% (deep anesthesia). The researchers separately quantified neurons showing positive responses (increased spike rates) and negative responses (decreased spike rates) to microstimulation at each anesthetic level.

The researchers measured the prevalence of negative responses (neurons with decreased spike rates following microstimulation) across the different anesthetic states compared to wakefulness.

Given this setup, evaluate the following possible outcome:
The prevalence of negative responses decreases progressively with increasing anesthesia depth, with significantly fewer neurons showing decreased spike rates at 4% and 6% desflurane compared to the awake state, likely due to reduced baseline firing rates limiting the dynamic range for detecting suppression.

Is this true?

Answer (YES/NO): NO